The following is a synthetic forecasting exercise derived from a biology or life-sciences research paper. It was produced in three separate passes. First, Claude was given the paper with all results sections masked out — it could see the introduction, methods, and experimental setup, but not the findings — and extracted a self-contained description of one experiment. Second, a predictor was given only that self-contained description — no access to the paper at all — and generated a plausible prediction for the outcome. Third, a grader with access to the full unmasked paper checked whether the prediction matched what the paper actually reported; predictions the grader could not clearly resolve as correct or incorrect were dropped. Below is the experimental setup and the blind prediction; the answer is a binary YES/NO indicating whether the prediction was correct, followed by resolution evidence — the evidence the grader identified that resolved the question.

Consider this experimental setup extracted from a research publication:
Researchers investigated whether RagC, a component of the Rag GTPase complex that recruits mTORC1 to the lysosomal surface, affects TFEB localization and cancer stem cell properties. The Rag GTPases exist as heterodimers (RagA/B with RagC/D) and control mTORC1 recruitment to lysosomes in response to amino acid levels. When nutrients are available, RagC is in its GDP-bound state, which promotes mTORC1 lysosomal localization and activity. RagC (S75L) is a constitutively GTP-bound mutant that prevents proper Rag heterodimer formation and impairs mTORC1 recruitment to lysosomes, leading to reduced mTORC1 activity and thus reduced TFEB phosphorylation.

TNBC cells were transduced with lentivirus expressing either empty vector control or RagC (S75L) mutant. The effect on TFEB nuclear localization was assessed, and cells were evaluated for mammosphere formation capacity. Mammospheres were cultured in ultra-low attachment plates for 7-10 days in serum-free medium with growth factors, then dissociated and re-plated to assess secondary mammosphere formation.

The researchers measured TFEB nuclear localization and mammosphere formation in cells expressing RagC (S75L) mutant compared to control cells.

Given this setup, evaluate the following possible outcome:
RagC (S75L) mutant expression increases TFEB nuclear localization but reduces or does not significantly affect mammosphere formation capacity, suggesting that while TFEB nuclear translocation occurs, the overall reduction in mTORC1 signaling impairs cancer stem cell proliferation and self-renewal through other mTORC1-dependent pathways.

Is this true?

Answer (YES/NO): NO